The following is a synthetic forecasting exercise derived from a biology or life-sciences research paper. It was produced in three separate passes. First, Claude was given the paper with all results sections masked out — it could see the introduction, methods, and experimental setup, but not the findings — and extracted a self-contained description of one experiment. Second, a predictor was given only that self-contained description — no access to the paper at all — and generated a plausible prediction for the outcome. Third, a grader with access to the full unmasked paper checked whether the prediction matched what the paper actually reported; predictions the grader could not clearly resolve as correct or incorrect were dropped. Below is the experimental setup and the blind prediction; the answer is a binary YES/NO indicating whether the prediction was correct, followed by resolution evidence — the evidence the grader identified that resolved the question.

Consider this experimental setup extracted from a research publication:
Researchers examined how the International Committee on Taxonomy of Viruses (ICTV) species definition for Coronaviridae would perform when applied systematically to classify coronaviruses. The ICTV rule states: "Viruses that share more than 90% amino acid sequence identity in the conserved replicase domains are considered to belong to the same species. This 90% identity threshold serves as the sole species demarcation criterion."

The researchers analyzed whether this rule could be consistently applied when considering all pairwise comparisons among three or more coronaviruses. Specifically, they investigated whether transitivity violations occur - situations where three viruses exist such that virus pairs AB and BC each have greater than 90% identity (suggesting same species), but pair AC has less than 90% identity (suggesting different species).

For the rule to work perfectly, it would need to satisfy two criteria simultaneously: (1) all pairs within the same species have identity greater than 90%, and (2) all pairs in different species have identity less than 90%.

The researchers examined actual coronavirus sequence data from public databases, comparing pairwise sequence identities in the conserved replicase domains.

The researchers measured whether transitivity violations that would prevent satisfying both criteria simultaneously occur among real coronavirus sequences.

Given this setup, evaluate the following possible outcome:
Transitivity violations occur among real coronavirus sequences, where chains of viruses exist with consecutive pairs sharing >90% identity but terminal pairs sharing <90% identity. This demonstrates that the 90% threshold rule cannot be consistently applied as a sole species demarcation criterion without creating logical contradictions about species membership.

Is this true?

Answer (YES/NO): YES